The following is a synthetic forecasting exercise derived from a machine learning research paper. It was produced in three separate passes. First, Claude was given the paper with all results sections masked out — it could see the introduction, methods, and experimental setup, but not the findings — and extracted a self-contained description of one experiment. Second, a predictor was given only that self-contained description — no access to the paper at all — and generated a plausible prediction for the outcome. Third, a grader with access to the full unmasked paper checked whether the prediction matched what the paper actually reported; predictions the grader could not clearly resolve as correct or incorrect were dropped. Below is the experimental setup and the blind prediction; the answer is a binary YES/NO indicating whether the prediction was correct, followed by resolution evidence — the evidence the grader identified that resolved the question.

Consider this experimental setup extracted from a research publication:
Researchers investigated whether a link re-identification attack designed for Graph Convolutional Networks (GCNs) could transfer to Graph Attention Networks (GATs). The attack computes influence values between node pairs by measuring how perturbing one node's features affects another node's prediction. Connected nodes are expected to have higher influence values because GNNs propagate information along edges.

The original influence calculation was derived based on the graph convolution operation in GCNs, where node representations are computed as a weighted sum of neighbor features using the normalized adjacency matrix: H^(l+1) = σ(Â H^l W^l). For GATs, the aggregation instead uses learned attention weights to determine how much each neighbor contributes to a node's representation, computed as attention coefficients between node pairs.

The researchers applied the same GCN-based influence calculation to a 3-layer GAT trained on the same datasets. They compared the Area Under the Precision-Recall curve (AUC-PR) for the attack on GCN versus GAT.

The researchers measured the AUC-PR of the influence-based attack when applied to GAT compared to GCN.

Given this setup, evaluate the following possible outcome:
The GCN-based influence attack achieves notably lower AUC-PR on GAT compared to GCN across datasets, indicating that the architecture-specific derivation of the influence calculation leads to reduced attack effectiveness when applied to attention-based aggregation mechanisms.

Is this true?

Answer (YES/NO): YES